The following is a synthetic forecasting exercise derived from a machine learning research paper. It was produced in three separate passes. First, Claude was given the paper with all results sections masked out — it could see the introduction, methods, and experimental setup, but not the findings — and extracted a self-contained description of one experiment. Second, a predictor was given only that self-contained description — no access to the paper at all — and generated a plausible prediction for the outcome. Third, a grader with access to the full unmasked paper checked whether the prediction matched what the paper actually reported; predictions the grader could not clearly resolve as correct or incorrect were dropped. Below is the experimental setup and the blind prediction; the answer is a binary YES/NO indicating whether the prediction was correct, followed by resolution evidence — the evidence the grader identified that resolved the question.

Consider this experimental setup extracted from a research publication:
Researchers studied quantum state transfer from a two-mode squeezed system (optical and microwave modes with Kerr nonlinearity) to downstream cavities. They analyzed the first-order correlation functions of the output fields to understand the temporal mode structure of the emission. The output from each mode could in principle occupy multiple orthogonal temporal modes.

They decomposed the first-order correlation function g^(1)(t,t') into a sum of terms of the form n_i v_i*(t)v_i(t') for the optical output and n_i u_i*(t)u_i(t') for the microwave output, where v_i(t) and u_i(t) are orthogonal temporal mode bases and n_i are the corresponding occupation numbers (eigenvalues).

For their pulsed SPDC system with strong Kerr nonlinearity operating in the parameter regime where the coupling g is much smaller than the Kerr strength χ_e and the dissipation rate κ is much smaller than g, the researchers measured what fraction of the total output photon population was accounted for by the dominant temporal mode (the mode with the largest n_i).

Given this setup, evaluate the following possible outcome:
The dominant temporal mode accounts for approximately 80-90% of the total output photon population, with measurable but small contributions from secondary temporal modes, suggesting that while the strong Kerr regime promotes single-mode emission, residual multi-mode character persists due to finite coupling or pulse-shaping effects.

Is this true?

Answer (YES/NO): NO